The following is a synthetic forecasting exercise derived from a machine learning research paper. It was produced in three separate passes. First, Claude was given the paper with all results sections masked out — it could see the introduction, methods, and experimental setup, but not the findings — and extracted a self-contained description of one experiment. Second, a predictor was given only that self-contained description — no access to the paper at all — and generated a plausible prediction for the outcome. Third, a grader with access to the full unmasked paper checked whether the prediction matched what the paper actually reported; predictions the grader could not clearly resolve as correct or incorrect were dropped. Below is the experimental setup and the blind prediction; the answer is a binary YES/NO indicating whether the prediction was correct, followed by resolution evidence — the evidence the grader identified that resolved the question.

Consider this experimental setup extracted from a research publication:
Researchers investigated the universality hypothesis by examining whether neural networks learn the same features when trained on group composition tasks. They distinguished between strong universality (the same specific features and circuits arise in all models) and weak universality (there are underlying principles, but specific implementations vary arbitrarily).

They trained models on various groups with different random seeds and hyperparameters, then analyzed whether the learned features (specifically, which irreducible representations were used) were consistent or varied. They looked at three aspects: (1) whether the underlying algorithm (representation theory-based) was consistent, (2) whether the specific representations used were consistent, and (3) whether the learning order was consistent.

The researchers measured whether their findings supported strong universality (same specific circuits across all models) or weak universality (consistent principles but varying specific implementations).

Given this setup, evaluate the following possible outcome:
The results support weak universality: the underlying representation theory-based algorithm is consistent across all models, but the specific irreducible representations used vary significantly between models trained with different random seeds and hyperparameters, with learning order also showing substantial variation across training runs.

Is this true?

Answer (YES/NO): YES